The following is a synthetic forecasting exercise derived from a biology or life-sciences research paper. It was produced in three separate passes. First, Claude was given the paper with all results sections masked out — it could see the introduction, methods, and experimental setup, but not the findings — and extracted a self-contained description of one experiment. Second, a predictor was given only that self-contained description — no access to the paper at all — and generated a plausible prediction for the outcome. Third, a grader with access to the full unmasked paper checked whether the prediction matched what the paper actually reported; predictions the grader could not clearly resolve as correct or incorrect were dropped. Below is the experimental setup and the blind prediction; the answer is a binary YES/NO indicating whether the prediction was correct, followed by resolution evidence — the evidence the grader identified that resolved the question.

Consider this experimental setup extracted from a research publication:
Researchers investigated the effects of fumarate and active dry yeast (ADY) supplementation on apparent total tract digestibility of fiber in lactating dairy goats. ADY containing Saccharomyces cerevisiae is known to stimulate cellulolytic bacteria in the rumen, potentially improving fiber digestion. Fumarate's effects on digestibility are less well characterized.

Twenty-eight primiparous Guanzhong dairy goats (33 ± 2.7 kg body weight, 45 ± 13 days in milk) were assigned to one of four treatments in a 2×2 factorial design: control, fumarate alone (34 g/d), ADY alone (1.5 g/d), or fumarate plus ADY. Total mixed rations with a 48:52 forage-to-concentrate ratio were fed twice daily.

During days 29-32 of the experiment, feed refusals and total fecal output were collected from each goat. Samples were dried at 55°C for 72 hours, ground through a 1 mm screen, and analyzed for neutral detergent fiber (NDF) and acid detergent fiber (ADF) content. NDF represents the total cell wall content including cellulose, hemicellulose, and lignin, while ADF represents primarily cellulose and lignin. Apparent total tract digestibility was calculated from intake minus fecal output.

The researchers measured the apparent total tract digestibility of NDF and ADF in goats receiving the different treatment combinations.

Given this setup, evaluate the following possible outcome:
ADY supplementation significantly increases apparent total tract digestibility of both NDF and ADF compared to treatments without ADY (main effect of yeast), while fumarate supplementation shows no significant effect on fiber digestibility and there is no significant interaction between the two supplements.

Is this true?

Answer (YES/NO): NO